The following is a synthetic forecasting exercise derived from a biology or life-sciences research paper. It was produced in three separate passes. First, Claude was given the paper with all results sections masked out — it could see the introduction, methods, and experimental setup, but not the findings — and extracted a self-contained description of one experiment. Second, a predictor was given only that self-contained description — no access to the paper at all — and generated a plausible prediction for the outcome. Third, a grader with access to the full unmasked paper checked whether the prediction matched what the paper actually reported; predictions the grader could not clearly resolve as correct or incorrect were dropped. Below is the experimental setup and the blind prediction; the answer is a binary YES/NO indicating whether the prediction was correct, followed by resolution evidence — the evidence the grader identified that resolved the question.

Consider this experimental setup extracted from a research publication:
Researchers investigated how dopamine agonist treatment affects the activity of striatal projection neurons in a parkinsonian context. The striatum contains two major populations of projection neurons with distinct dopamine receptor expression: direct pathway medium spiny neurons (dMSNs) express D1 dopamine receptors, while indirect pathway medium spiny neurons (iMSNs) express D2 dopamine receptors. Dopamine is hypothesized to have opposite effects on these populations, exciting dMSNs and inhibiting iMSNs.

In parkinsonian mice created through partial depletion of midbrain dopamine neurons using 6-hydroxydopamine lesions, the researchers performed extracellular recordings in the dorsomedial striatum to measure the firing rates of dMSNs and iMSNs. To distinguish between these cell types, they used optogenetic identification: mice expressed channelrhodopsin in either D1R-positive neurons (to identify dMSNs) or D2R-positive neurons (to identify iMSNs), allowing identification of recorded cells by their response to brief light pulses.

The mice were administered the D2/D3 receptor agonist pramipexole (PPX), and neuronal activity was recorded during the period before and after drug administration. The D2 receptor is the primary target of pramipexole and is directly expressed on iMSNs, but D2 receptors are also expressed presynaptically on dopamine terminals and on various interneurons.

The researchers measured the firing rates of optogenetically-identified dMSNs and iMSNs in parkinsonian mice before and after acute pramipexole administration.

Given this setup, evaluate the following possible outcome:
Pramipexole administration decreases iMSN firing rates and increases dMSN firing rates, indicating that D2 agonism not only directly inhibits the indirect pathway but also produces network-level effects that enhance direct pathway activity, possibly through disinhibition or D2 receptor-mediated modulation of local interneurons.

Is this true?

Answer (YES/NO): YES